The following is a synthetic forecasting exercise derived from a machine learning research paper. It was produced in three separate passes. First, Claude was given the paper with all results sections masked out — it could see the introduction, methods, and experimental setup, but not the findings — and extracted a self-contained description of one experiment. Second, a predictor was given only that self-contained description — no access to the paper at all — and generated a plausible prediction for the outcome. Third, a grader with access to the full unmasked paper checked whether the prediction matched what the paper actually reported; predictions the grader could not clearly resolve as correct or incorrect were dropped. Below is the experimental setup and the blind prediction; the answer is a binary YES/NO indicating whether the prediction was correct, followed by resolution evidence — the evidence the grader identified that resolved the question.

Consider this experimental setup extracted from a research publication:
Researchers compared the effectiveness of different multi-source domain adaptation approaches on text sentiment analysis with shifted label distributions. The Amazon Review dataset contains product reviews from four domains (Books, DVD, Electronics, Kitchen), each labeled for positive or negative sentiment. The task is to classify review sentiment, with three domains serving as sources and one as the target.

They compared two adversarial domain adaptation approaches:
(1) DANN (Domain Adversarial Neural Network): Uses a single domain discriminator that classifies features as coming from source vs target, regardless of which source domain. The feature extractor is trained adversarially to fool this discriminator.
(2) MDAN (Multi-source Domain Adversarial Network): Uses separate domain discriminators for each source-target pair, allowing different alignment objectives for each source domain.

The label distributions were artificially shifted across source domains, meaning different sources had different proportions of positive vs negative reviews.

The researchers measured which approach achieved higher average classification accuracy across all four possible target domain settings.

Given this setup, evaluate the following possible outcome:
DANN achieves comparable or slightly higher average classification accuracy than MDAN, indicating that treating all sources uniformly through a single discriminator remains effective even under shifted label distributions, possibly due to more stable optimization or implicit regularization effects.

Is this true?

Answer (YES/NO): NO